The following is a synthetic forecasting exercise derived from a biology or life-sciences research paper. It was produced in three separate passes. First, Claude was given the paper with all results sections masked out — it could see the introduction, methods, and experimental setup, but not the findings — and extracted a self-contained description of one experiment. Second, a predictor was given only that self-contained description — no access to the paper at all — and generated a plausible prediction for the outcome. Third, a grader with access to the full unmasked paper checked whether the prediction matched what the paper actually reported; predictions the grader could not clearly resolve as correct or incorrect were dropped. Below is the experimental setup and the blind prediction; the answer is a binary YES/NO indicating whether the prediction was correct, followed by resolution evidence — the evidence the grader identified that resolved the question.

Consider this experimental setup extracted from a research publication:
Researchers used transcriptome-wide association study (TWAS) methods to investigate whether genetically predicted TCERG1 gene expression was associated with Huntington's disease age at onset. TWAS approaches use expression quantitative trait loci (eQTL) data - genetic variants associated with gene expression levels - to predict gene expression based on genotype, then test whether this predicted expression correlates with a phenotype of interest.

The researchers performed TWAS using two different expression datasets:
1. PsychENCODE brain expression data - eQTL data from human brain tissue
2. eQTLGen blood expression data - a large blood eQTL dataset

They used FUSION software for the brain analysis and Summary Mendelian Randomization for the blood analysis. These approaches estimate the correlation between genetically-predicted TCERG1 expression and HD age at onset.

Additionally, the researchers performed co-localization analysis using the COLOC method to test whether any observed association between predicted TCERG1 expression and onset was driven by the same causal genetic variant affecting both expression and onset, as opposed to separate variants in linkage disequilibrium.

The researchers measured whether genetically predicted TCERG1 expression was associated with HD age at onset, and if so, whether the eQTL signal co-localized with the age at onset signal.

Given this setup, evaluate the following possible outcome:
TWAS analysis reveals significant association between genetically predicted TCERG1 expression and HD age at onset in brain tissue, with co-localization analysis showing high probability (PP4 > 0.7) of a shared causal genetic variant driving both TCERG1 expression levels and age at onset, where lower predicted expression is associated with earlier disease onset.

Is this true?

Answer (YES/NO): NO